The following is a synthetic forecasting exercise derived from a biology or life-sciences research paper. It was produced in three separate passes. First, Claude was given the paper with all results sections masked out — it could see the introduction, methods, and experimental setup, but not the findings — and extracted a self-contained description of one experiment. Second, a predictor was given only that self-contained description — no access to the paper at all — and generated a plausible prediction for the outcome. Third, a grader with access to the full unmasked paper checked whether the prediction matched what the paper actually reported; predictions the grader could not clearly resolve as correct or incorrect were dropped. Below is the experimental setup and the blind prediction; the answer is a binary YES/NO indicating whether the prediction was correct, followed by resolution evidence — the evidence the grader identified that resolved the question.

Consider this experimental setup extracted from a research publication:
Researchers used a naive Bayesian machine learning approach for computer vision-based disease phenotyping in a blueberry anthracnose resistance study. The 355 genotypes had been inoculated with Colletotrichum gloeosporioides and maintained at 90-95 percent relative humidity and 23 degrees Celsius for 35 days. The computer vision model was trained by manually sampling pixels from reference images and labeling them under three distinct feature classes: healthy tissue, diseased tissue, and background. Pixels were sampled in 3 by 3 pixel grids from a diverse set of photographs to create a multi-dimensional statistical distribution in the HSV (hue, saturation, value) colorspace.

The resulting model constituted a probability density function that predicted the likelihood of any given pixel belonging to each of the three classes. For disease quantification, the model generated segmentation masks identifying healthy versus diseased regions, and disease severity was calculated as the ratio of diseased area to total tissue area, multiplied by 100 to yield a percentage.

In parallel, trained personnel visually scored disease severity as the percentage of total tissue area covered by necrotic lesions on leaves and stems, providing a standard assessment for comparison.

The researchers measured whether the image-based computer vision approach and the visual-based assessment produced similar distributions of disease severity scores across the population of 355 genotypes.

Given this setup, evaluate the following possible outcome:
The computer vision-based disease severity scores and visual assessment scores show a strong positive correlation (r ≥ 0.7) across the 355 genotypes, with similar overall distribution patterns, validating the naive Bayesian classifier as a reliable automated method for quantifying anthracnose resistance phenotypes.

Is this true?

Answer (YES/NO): YES